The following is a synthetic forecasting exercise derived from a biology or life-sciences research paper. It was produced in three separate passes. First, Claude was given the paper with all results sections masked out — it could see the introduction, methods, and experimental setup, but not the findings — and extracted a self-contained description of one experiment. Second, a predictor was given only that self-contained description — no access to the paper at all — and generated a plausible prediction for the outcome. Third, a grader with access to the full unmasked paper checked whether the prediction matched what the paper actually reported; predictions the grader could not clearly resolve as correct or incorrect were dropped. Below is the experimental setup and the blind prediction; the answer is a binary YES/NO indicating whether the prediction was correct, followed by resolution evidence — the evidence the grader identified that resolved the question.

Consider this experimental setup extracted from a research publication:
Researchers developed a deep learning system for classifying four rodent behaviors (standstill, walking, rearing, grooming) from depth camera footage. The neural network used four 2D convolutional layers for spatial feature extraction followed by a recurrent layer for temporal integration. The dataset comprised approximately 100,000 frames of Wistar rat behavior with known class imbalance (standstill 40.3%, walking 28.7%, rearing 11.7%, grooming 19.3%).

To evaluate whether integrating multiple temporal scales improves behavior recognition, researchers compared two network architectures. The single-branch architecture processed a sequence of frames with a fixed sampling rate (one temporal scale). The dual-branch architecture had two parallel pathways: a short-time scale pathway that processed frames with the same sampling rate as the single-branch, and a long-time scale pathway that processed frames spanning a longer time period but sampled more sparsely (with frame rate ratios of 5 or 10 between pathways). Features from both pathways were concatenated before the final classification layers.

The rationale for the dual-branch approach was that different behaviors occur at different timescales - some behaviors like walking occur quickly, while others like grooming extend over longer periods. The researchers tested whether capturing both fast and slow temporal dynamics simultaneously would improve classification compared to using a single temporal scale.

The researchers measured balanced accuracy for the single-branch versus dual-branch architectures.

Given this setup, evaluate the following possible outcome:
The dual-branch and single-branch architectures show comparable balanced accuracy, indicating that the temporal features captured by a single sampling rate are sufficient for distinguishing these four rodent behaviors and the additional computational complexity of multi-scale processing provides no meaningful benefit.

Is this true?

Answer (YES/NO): YES